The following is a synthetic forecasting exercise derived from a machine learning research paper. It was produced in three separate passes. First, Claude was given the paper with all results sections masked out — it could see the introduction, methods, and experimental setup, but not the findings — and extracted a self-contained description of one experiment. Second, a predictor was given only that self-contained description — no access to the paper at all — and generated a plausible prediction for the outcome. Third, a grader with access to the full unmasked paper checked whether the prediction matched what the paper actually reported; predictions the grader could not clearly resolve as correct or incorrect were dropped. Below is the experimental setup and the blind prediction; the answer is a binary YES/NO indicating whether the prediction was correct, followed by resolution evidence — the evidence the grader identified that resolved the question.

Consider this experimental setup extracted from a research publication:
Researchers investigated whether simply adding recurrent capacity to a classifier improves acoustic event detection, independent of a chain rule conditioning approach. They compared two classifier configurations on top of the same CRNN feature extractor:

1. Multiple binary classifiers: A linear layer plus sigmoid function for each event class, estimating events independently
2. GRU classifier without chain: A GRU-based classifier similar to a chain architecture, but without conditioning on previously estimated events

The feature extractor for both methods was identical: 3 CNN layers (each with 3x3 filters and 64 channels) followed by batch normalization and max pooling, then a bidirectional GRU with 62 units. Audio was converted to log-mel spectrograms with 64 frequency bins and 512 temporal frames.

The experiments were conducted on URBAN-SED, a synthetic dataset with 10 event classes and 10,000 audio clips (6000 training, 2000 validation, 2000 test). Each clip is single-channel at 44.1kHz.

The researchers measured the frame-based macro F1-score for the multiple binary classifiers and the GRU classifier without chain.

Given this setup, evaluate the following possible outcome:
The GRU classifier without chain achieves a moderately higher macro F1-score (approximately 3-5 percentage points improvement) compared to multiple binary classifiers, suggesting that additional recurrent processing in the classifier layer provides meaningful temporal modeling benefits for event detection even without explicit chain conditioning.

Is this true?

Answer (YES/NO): NO